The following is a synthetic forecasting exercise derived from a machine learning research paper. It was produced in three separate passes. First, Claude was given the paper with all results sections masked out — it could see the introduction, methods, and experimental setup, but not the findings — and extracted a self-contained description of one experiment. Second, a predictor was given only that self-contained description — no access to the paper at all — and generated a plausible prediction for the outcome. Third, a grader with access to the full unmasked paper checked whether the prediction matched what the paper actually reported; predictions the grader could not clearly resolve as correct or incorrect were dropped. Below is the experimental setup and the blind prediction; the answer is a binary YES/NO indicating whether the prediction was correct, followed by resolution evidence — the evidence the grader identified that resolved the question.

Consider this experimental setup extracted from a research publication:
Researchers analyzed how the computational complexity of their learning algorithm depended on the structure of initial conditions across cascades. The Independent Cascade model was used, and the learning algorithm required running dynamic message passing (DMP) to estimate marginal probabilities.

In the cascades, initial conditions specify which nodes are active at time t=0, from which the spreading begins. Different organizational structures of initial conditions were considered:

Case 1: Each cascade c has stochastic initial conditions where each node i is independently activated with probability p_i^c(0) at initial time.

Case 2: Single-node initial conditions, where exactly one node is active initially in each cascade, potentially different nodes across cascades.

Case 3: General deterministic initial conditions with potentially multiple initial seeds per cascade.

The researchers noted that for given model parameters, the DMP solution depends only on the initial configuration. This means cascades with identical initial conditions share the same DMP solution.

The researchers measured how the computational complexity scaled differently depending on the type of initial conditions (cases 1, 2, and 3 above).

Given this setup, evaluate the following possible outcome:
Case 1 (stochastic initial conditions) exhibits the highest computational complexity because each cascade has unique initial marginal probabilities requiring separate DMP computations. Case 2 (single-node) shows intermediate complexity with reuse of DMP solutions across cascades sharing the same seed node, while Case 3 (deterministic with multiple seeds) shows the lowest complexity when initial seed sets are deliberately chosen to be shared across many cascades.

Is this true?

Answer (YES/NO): NO